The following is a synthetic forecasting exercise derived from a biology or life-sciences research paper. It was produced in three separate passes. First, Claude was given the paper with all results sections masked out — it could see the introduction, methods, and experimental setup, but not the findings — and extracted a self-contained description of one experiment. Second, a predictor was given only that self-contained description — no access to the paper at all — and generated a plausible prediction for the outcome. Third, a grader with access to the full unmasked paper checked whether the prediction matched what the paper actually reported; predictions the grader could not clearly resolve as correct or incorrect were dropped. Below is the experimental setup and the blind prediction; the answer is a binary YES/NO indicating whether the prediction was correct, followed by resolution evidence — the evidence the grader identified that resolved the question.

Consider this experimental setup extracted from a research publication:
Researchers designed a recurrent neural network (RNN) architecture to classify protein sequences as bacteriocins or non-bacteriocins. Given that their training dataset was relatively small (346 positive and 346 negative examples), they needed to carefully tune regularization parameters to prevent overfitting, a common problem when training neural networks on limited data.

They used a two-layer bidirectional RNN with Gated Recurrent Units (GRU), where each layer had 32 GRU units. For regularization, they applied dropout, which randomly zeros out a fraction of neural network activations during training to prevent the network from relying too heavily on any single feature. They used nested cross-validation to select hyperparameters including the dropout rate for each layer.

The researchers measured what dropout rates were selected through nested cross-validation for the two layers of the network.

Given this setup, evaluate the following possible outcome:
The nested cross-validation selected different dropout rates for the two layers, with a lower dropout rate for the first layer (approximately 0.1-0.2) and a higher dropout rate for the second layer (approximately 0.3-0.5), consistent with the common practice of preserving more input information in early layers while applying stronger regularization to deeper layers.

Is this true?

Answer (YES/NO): NO